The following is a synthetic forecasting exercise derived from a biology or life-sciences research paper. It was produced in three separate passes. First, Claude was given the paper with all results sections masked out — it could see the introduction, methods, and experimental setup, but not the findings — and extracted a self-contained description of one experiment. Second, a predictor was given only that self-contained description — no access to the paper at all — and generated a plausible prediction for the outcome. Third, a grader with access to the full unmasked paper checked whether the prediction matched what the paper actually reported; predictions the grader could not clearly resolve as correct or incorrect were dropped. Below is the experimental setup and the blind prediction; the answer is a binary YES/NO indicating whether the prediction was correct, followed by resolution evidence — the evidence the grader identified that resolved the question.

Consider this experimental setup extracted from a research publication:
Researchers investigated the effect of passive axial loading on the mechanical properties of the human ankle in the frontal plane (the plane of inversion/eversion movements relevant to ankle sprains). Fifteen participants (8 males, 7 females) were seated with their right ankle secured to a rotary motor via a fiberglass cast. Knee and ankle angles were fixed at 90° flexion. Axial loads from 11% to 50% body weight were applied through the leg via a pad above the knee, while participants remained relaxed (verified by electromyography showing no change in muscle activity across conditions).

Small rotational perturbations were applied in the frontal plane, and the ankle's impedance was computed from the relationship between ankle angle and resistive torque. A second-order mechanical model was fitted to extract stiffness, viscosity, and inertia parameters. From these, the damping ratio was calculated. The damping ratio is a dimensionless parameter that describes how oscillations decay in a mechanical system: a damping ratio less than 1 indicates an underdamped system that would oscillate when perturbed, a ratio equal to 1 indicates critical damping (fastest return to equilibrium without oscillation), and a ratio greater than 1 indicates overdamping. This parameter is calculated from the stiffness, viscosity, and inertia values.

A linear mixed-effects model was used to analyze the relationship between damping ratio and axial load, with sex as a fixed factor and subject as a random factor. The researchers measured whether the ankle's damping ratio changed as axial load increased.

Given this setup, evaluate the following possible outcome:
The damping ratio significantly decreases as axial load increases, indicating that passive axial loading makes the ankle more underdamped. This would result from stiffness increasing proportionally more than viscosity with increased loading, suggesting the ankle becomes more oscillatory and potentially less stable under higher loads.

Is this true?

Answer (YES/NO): NO